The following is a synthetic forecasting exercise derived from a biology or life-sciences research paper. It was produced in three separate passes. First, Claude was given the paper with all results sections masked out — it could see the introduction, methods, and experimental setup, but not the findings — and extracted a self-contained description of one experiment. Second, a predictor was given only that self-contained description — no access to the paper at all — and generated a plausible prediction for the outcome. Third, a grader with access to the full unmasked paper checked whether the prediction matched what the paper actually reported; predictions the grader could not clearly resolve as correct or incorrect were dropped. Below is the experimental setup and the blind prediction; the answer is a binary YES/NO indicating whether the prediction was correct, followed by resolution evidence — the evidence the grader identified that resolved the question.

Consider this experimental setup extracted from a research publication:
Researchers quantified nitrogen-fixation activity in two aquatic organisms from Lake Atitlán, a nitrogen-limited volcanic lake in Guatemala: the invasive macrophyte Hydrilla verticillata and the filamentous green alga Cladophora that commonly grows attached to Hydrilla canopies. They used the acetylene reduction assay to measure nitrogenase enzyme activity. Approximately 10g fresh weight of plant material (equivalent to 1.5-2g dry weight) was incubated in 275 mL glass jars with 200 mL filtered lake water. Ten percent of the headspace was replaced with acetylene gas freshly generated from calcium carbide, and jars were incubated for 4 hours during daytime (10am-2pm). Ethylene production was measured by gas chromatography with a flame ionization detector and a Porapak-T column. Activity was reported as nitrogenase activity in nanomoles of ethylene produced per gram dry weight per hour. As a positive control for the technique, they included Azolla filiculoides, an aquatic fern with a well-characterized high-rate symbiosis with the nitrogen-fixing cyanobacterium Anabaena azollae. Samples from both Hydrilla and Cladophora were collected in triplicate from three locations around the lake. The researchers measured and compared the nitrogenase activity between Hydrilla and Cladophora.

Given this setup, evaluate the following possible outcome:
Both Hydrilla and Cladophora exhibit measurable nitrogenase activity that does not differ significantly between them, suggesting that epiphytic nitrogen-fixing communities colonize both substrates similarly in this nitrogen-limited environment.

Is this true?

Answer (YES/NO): YES